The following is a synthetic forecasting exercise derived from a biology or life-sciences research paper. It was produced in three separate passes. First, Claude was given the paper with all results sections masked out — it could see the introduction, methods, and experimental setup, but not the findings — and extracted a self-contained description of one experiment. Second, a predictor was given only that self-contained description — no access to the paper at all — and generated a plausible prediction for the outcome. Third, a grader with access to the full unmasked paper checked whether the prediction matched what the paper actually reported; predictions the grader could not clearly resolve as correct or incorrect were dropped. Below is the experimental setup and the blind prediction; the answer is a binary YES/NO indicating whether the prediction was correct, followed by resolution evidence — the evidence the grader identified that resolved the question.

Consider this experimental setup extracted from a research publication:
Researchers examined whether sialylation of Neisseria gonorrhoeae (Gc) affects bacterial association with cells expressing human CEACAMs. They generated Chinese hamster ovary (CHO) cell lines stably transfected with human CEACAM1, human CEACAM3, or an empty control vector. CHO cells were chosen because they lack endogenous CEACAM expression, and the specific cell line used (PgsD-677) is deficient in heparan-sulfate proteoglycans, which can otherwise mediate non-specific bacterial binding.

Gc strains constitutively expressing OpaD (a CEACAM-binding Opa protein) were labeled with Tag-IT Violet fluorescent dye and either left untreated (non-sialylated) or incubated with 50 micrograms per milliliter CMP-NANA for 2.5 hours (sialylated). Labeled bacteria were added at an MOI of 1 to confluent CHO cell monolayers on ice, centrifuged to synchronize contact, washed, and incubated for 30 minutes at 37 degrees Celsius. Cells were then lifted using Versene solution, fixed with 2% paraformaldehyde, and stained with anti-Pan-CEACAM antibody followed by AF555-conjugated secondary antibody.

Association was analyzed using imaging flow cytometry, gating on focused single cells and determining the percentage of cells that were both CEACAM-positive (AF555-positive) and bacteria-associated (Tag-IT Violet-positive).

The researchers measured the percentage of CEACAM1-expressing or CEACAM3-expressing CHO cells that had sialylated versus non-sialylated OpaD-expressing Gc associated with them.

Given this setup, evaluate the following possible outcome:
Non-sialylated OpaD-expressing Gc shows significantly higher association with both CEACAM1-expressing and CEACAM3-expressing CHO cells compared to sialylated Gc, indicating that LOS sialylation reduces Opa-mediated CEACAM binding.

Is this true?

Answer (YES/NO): NO